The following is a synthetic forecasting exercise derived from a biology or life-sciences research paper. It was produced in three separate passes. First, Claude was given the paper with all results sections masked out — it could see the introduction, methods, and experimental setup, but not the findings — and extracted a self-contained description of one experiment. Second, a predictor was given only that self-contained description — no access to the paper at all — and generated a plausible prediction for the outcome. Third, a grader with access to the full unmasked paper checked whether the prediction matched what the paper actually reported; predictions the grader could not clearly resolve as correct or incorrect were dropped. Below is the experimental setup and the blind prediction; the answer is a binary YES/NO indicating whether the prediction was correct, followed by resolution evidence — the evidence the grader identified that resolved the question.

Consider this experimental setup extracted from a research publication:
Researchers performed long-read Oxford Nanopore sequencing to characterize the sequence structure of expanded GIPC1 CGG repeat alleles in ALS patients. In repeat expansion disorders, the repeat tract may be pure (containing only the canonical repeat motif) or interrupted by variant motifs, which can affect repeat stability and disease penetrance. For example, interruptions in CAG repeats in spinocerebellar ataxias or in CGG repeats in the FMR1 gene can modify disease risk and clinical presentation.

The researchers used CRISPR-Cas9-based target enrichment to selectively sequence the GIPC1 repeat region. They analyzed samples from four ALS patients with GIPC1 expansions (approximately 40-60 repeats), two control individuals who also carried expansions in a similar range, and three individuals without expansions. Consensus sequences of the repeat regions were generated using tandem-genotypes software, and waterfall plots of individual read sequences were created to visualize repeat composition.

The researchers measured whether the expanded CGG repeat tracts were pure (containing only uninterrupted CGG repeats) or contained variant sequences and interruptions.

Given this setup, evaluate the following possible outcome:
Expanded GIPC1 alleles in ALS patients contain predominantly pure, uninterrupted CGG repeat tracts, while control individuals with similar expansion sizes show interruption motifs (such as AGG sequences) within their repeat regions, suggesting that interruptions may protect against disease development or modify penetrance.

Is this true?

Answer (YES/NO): YES